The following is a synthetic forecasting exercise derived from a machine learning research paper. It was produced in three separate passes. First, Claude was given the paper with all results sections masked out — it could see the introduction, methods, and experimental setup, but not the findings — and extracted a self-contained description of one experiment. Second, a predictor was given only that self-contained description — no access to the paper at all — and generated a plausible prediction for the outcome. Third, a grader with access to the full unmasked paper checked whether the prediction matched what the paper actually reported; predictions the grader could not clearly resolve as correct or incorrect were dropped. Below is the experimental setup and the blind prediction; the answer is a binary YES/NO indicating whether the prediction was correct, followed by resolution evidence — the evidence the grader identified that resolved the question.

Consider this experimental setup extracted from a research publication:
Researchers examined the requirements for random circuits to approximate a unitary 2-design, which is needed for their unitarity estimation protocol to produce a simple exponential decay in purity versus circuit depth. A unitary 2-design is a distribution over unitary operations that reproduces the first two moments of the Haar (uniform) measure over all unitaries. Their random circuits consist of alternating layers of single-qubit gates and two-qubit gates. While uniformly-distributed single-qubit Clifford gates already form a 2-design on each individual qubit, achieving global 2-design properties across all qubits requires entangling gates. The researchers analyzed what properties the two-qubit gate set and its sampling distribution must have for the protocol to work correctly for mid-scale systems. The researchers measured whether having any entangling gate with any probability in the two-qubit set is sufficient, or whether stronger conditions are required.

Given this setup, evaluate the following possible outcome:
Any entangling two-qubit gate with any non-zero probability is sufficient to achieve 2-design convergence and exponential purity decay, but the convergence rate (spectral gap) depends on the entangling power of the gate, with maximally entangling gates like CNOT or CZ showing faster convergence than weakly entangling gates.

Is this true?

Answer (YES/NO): NO